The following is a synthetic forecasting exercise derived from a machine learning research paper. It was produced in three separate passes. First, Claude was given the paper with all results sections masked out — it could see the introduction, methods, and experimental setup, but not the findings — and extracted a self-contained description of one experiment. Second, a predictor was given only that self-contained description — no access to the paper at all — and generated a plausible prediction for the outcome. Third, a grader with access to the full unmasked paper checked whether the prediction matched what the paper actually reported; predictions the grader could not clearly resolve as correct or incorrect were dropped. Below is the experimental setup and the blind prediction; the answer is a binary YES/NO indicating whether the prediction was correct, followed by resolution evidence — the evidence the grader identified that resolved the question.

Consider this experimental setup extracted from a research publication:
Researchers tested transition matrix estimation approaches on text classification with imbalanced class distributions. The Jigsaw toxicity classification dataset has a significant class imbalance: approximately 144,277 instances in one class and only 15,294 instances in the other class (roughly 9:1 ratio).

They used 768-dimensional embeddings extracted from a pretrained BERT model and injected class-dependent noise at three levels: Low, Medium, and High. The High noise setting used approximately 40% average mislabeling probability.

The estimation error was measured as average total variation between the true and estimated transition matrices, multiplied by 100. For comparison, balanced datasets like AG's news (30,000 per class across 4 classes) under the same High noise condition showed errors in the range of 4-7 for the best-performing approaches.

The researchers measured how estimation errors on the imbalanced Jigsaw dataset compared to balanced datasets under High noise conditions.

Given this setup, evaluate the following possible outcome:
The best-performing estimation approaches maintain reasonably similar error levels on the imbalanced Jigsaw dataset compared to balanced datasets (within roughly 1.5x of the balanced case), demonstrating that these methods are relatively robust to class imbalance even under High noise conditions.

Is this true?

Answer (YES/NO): NO